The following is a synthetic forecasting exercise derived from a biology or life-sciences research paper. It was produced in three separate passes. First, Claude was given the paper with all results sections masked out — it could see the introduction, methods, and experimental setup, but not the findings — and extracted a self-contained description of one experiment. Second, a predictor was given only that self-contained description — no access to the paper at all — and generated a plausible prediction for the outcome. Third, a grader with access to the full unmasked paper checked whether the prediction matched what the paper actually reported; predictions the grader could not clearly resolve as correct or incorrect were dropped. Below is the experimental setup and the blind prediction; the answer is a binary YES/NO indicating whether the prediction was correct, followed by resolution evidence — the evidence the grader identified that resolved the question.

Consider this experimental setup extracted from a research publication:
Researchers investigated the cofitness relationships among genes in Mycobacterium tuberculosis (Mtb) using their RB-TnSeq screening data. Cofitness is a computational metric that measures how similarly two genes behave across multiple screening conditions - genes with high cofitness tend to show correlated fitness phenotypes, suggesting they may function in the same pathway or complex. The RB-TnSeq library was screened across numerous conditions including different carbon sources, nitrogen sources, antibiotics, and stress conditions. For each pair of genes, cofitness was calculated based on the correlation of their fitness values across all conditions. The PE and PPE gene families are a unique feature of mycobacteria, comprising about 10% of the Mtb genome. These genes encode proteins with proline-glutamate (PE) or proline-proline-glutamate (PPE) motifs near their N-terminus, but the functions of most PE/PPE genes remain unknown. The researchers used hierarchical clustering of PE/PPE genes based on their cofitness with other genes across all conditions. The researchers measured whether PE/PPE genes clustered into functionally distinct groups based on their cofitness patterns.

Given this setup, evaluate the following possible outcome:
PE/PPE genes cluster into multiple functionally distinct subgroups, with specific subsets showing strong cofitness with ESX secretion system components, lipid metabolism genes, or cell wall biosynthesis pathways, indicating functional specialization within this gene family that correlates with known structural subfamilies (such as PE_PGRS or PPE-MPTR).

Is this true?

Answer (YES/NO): NO